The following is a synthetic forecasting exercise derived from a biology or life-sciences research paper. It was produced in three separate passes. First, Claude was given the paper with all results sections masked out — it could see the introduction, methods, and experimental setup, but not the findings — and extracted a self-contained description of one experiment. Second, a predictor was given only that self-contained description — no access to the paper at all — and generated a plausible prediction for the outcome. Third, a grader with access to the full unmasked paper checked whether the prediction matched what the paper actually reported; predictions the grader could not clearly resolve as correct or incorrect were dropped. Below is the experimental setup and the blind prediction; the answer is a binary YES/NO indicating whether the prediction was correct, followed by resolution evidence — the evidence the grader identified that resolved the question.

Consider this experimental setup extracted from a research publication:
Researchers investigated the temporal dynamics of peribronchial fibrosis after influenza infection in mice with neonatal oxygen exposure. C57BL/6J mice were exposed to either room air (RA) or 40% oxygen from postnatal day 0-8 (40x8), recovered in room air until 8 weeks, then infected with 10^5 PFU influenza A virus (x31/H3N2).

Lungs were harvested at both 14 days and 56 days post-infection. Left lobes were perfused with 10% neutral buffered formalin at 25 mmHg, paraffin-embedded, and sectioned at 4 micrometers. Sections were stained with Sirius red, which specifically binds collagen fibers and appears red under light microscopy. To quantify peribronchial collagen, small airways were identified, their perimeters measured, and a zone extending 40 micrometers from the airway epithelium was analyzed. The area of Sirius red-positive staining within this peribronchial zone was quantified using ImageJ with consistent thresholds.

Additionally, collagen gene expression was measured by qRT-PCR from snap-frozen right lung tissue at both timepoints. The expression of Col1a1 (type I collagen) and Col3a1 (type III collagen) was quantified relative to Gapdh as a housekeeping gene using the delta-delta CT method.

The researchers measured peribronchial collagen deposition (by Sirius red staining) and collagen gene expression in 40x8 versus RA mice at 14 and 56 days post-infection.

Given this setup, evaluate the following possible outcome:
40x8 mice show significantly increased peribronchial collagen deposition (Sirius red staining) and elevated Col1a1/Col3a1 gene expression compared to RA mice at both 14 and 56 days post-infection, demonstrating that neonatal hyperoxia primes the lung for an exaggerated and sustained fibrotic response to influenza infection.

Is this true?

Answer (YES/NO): NO